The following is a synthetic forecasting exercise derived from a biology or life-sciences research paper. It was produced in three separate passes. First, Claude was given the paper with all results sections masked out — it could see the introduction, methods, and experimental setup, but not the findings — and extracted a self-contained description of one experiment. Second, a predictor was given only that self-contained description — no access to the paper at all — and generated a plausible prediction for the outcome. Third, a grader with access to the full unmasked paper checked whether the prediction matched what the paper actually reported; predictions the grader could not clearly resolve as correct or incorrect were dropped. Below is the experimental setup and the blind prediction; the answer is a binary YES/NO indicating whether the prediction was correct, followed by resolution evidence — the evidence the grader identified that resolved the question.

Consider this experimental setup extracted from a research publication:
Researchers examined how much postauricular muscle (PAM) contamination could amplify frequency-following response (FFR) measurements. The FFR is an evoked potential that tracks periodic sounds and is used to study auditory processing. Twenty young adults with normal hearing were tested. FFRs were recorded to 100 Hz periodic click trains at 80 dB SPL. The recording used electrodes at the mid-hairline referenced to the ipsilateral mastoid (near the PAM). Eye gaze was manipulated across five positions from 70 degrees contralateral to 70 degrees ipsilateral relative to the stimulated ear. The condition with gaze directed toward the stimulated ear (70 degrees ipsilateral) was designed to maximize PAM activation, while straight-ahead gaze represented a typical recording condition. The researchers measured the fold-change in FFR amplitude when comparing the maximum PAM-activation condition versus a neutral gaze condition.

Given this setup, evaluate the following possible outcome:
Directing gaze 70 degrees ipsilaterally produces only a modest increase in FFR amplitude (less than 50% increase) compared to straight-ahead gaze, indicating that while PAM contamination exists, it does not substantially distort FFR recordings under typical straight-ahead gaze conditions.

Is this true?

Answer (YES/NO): NO